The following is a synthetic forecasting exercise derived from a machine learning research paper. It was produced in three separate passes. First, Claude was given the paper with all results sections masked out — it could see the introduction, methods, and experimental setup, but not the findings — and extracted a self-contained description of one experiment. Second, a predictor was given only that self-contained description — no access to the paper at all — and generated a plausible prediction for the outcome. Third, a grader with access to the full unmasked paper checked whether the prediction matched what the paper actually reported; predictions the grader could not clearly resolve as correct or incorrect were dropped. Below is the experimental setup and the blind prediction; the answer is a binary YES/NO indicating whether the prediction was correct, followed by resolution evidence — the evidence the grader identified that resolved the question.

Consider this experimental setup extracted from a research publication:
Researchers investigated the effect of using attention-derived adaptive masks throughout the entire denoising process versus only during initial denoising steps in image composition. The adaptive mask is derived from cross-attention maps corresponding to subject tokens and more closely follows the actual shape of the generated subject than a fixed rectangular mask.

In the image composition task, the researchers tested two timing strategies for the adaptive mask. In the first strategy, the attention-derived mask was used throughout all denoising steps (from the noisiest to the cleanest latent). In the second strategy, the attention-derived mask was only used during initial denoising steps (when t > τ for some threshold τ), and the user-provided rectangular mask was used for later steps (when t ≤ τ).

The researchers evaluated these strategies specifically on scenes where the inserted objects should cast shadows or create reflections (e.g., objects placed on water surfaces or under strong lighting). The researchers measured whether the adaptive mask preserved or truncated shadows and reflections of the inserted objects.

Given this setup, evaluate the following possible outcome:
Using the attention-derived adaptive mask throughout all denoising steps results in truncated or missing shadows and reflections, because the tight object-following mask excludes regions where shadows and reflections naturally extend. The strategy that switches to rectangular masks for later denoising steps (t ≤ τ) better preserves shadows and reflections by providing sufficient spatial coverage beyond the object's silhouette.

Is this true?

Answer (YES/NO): YES